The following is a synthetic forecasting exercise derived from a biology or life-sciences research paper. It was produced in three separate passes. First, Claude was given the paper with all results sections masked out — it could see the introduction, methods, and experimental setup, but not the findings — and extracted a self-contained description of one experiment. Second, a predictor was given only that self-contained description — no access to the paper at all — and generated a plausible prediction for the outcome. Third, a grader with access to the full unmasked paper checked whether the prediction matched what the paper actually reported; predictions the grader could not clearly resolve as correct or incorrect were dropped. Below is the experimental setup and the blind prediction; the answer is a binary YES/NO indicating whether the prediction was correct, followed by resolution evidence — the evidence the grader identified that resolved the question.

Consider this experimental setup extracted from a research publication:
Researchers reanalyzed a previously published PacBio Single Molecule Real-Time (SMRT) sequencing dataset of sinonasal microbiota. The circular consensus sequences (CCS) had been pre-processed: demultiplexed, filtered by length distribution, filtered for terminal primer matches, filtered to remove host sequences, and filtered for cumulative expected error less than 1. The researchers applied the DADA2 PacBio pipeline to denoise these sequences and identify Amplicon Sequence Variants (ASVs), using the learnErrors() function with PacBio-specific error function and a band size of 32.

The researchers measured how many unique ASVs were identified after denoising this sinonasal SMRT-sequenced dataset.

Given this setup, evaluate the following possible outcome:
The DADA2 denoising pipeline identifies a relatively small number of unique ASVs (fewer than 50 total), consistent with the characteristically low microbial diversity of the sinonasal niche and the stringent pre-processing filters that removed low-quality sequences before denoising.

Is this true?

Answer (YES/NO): NO